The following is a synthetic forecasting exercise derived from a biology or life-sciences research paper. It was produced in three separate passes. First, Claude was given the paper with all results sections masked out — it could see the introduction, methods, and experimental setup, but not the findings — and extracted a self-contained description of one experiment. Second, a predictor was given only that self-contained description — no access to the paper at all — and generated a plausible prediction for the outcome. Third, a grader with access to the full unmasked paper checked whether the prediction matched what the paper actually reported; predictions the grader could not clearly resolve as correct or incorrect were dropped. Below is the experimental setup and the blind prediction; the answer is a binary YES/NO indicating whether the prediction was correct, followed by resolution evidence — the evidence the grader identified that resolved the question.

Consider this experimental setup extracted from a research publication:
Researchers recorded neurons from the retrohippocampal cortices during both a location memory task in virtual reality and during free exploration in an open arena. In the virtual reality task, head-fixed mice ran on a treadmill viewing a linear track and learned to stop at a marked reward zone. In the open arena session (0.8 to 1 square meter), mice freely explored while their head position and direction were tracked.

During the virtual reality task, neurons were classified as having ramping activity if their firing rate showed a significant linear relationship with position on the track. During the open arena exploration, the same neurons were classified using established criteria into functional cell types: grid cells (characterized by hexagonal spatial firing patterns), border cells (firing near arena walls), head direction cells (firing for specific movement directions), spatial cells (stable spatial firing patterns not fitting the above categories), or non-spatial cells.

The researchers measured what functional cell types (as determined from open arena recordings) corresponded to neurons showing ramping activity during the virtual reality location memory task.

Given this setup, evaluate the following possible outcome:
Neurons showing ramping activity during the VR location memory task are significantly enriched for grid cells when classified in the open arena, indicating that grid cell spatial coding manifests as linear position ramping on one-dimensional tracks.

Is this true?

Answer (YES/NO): NO